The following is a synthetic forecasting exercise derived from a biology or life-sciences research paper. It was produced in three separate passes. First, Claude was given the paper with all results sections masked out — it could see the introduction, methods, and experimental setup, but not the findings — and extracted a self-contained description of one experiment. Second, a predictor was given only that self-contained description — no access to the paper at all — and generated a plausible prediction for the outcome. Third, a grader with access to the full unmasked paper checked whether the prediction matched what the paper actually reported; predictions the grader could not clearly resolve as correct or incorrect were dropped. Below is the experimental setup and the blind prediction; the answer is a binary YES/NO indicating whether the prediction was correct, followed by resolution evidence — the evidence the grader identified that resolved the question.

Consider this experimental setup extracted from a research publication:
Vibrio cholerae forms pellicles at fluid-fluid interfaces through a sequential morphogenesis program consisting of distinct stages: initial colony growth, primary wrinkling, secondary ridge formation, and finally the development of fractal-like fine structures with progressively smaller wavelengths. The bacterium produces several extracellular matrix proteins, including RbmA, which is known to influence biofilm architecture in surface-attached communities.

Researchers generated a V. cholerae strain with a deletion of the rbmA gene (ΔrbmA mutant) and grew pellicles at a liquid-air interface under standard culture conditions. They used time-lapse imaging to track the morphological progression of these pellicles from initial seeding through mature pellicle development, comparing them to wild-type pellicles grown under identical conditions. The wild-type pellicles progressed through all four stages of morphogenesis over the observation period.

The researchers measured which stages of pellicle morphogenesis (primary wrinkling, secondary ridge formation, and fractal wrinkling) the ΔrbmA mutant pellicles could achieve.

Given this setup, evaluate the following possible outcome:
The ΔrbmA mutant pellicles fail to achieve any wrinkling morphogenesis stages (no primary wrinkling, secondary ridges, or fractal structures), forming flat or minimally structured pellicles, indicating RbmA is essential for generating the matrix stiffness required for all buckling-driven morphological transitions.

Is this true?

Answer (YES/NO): NO